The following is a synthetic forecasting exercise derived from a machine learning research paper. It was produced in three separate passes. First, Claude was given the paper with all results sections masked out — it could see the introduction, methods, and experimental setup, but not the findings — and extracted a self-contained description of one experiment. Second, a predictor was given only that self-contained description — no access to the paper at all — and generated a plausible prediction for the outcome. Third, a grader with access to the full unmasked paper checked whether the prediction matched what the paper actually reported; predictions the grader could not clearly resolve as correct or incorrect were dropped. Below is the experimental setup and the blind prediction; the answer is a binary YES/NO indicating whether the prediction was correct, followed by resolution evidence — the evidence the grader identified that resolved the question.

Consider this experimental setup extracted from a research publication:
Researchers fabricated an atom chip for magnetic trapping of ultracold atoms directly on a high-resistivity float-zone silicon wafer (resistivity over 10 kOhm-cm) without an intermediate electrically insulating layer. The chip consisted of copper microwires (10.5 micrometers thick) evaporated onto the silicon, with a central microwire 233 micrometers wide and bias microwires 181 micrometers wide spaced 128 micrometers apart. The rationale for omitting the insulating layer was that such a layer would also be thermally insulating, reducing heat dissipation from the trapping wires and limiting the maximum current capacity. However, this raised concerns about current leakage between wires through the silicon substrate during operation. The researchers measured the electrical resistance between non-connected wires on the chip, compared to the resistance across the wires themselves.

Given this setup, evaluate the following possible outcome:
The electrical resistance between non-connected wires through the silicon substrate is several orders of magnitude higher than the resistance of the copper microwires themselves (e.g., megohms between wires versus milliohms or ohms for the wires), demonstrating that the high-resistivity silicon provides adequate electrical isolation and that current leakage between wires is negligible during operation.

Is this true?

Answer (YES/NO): NO